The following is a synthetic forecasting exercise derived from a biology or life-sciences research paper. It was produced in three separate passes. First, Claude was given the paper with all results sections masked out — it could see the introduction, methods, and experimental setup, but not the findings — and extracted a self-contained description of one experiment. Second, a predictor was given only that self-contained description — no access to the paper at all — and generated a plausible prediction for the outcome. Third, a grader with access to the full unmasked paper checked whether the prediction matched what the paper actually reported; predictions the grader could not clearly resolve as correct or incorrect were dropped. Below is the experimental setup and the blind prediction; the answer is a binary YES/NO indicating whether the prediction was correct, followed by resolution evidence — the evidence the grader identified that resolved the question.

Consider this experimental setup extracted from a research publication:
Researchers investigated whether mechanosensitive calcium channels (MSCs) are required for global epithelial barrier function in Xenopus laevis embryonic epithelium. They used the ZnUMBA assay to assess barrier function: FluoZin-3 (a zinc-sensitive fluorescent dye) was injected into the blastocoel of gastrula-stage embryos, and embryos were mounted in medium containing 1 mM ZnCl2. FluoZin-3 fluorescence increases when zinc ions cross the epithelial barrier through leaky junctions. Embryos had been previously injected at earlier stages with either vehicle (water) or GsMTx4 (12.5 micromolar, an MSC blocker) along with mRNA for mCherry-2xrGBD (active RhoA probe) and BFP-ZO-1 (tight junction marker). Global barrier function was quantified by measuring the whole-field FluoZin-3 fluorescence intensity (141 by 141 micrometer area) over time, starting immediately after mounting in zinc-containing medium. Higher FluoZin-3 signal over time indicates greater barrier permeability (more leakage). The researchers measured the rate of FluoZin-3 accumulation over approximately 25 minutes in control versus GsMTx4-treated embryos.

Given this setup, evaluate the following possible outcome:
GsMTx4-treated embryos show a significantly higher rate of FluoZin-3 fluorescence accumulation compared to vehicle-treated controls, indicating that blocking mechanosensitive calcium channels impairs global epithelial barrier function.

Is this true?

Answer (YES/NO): YES